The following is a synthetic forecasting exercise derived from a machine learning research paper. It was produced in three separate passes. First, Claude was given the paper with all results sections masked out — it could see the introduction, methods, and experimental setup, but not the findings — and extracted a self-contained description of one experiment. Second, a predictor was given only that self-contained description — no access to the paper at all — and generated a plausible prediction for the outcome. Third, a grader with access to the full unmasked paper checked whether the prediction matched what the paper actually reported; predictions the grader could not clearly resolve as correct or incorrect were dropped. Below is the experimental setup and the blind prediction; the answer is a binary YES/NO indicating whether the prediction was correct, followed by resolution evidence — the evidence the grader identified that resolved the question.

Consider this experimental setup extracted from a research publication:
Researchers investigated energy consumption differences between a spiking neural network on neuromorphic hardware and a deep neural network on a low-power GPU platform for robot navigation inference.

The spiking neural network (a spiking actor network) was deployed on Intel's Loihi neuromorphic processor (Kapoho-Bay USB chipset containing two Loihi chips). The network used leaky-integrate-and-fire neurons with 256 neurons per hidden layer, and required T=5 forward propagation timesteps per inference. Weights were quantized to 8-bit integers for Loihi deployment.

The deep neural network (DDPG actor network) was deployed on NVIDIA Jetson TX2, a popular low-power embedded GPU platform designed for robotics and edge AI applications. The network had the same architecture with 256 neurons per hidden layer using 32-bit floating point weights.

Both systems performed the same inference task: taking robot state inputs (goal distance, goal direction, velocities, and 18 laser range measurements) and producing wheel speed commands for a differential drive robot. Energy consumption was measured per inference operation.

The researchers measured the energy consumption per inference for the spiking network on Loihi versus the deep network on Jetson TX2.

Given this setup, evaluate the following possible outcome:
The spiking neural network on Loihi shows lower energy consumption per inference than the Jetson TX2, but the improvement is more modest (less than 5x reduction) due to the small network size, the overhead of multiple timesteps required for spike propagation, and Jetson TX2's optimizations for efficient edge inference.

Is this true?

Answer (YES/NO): NO